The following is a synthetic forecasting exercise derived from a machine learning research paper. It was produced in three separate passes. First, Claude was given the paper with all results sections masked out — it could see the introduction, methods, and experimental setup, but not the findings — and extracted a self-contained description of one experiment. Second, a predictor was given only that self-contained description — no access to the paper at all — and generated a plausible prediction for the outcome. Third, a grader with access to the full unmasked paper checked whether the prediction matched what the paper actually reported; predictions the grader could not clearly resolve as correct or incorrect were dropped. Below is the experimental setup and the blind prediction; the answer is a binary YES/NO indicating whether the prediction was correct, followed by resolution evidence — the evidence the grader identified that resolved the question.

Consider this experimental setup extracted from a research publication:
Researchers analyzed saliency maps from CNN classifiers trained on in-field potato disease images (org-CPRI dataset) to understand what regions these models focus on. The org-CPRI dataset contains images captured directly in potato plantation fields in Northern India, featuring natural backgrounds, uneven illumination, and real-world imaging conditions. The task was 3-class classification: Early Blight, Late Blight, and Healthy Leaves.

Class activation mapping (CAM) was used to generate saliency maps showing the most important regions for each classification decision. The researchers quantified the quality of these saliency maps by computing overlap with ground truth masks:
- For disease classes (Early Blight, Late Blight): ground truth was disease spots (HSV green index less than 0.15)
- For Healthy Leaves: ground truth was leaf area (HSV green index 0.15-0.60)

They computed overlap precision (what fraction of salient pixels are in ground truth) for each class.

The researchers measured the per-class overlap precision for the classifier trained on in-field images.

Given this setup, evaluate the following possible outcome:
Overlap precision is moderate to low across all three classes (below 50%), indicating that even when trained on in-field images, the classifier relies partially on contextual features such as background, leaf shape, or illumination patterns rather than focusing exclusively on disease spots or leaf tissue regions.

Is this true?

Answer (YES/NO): NO